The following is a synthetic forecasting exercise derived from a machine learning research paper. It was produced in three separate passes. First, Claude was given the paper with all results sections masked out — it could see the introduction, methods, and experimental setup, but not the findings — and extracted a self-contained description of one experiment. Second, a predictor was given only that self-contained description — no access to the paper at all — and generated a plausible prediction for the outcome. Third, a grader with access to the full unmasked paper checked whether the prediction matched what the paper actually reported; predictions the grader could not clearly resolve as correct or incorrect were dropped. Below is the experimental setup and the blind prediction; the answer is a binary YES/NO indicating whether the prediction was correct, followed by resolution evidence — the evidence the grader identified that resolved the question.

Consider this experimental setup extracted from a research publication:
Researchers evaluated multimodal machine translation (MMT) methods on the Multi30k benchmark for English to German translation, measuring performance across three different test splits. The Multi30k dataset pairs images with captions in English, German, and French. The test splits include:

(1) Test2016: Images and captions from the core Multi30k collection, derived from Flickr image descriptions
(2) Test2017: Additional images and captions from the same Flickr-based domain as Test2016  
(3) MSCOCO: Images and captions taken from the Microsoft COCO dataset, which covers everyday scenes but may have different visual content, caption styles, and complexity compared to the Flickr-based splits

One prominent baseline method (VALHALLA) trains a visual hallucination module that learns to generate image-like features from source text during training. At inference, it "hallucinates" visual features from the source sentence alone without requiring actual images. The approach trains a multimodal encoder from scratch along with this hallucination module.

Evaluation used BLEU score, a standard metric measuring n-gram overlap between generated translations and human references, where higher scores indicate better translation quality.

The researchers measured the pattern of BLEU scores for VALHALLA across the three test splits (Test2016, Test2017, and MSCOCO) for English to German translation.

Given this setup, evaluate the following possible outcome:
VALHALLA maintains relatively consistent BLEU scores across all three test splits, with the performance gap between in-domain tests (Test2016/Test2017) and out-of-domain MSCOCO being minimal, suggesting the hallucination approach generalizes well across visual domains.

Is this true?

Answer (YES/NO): NO